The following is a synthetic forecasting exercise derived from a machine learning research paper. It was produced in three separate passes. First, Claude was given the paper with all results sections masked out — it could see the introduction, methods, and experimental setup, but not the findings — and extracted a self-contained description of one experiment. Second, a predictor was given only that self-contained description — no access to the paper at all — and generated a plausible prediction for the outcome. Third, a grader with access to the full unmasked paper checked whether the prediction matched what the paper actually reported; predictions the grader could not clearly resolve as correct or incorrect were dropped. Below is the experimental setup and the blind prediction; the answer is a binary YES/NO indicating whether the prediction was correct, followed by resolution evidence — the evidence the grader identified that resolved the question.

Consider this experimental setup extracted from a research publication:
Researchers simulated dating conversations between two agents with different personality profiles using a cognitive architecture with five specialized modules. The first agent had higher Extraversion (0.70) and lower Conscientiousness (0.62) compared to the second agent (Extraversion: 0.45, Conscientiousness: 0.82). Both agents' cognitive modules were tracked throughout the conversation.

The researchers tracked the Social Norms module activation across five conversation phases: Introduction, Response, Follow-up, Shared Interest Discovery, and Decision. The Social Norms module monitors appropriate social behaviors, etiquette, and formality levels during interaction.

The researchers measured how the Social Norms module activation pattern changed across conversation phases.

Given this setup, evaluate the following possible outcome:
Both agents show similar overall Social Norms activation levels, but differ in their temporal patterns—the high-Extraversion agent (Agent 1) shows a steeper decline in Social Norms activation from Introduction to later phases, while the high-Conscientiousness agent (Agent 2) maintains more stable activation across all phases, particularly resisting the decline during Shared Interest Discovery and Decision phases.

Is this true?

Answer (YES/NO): YES